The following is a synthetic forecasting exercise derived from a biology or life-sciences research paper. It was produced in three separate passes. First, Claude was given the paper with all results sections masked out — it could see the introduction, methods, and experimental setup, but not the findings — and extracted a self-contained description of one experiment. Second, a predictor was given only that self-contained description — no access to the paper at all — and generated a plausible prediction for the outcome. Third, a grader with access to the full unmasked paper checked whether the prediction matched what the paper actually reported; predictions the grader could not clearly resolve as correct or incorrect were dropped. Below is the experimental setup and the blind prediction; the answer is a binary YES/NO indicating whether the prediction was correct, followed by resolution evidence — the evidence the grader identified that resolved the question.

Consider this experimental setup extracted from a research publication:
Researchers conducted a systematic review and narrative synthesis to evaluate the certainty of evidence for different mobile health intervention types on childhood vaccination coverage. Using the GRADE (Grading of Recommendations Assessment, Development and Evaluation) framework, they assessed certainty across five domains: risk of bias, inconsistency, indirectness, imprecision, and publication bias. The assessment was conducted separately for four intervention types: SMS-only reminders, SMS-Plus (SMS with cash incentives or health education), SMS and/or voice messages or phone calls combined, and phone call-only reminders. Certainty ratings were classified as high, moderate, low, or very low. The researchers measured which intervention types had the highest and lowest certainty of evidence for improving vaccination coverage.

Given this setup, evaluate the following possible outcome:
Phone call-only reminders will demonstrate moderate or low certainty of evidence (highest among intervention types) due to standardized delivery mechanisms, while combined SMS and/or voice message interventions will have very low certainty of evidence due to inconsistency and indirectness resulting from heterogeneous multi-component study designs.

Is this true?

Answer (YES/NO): NO